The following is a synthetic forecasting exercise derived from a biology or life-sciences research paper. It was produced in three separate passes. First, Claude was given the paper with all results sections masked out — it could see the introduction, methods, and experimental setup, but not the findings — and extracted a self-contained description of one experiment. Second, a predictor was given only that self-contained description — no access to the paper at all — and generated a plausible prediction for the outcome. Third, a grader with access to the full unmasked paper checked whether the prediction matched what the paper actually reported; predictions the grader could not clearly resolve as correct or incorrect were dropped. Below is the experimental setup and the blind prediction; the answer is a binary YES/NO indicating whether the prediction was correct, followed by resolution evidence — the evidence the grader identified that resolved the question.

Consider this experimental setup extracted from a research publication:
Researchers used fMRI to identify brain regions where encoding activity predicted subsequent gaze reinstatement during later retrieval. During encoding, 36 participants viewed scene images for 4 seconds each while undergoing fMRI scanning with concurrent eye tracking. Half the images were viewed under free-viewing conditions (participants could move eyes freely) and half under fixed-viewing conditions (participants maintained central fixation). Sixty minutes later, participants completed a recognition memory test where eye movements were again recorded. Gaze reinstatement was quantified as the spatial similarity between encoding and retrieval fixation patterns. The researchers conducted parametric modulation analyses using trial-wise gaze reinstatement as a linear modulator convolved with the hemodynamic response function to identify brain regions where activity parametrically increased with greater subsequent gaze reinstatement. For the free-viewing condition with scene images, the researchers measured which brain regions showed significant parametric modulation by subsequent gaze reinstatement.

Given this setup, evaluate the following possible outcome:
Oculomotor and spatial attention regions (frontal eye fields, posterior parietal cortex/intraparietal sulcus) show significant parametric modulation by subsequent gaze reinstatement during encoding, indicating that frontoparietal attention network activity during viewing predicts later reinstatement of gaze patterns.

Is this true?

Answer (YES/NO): NO